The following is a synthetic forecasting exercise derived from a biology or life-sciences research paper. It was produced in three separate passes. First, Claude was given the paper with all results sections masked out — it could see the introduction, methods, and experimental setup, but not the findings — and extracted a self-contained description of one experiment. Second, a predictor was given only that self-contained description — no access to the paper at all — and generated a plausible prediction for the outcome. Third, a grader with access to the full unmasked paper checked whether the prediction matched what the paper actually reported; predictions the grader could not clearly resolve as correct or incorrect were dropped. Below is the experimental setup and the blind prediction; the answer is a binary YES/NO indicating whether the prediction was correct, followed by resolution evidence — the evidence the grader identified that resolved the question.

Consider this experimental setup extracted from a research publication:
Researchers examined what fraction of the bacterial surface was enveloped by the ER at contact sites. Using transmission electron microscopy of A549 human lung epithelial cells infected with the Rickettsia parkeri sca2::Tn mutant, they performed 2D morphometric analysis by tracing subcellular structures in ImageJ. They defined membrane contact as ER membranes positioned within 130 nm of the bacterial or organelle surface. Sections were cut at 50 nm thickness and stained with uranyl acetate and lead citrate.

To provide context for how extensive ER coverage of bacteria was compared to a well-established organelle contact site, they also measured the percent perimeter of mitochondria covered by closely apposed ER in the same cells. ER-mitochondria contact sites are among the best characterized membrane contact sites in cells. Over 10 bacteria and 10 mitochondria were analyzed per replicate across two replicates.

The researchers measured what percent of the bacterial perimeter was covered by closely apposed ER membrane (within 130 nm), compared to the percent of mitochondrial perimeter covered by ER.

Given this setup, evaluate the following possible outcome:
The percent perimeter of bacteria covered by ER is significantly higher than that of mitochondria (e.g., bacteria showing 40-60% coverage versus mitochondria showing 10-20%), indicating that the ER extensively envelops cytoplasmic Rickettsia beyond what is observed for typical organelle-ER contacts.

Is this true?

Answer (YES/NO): YES